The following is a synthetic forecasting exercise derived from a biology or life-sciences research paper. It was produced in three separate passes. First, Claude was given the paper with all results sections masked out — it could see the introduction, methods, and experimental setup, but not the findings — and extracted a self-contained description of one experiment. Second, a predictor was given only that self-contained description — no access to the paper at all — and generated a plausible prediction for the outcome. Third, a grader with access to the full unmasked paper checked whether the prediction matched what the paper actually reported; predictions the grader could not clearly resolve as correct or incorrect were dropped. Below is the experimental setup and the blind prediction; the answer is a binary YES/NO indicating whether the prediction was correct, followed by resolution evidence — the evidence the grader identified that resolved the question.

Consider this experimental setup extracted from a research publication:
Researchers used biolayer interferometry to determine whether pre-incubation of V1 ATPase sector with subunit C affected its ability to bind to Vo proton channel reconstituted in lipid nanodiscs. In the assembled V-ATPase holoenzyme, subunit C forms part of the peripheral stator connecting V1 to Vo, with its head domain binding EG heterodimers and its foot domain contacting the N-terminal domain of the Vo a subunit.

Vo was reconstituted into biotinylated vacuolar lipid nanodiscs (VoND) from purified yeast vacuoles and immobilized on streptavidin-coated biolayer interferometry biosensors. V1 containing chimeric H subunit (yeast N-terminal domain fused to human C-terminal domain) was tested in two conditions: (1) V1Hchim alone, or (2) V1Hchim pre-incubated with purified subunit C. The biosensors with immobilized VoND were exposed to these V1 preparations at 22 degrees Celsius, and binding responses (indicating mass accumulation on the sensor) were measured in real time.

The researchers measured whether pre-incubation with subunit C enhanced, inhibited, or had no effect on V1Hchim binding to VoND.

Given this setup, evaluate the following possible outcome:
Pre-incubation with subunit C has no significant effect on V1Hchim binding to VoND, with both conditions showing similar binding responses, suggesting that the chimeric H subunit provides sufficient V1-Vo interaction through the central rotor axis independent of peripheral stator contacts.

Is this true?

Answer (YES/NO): NO